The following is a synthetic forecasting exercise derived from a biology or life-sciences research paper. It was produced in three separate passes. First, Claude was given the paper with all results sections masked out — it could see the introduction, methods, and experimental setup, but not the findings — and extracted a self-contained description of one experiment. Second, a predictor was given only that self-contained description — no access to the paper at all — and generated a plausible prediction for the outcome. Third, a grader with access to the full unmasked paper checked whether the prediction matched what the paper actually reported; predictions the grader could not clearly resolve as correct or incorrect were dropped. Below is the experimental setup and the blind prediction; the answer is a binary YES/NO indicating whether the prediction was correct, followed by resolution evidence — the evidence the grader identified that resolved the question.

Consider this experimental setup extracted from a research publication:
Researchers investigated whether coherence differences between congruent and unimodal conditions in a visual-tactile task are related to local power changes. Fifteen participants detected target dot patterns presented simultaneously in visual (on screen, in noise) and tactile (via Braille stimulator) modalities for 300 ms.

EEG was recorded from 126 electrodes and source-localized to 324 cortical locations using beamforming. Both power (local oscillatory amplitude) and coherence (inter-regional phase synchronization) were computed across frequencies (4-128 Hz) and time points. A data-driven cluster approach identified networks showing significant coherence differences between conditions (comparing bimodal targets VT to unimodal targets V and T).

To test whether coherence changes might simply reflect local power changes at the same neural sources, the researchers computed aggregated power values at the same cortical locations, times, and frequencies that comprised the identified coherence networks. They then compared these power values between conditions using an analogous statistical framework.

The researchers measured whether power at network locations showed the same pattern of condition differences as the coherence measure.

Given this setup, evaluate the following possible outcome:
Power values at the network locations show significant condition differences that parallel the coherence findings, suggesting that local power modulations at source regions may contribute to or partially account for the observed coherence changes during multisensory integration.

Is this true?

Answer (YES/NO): YES